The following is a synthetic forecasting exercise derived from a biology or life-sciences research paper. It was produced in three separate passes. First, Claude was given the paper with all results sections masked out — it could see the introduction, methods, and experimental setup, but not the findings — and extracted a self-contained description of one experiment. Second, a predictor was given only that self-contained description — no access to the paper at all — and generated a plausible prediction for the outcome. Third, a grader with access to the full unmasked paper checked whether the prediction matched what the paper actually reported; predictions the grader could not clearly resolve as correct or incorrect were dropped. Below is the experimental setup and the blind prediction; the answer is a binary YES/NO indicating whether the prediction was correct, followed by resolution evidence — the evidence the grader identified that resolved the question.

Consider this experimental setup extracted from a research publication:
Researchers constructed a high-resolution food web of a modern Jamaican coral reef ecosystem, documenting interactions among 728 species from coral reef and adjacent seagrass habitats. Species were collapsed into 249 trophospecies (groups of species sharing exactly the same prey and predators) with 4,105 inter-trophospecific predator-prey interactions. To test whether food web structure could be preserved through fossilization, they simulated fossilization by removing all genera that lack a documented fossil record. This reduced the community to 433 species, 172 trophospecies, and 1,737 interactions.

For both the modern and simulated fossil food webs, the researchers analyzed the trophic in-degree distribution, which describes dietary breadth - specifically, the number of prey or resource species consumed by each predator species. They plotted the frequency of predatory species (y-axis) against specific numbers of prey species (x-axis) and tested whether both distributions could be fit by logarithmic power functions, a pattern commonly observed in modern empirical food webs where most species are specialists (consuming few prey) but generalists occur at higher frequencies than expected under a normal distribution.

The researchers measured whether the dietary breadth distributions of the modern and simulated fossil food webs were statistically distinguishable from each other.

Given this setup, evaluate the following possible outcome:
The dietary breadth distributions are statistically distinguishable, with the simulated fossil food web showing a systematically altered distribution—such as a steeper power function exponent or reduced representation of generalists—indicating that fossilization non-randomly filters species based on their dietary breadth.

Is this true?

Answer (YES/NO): NO